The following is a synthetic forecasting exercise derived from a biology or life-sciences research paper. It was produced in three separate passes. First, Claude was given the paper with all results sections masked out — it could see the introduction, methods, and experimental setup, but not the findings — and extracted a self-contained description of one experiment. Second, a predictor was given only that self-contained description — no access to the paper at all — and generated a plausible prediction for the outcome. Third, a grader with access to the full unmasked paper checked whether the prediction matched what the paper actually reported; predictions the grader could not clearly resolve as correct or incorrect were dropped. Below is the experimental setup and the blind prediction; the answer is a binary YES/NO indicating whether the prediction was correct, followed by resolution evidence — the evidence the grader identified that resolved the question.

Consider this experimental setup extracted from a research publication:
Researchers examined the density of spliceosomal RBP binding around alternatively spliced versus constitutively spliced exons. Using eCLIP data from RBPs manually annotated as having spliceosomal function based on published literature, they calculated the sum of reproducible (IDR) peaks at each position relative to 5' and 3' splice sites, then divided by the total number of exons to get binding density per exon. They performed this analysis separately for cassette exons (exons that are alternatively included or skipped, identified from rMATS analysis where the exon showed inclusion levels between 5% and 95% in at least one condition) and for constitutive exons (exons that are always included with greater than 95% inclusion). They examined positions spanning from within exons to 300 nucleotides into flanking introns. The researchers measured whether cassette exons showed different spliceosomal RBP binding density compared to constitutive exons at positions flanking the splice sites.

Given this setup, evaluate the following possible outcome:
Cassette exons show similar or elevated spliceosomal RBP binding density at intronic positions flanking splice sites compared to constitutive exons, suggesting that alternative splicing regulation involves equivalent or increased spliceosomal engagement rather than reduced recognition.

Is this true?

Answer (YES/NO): YES